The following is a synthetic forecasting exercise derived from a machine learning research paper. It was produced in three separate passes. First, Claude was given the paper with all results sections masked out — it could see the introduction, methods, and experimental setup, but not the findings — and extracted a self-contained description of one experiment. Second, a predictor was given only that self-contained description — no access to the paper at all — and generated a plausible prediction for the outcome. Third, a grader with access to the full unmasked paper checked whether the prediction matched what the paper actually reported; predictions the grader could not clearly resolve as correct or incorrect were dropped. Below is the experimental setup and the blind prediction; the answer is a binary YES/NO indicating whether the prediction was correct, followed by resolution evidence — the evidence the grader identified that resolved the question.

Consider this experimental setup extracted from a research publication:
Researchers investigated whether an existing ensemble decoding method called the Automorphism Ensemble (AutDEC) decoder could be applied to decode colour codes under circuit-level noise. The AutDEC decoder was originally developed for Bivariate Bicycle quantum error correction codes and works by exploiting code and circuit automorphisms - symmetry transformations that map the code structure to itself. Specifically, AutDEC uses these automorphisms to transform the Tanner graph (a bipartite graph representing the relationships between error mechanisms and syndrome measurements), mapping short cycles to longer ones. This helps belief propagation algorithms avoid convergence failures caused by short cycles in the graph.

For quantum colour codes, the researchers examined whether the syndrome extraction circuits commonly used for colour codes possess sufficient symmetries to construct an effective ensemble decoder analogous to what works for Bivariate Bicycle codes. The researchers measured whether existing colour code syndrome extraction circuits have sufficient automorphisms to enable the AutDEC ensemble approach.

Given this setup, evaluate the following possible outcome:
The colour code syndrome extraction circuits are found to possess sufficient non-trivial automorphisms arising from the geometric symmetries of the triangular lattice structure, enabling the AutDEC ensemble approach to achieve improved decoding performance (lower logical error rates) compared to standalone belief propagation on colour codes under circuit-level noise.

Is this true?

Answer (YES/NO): NO